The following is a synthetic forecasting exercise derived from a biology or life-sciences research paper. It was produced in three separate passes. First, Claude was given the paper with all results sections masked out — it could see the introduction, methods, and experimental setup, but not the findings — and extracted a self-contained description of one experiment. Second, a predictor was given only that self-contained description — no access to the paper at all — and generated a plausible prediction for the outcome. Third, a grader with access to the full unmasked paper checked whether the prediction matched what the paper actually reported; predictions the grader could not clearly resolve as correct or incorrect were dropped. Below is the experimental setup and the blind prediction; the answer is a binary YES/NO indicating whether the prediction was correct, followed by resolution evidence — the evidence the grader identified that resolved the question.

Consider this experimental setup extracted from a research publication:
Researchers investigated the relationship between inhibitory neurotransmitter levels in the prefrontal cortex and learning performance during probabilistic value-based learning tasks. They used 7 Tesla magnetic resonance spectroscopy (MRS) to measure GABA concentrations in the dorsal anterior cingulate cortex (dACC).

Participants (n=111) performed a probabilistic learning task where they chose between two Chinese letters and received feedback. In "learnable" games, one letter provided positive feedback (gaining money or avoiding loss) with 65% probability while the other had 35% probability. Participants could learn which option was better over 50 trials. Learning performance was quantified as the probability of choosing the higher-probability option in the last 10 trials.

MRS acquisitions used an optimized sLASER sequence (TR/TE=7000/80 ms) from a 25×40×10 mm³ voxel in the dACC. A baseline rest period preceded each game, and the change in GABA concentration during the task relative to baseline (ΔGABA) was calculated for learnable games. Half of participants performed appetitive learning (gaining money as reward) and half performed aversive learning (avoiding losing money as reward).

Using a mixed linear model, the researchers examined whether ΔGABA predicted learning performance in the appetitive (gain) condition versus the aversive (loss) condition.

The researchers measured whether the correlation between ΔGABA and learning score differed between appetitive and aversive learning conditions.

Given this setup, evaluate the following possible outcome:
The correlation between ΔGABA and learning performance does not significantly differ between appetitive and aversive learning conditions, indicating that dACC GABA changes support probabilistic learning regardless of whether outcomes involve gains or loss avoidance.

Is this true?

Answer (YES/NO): NO